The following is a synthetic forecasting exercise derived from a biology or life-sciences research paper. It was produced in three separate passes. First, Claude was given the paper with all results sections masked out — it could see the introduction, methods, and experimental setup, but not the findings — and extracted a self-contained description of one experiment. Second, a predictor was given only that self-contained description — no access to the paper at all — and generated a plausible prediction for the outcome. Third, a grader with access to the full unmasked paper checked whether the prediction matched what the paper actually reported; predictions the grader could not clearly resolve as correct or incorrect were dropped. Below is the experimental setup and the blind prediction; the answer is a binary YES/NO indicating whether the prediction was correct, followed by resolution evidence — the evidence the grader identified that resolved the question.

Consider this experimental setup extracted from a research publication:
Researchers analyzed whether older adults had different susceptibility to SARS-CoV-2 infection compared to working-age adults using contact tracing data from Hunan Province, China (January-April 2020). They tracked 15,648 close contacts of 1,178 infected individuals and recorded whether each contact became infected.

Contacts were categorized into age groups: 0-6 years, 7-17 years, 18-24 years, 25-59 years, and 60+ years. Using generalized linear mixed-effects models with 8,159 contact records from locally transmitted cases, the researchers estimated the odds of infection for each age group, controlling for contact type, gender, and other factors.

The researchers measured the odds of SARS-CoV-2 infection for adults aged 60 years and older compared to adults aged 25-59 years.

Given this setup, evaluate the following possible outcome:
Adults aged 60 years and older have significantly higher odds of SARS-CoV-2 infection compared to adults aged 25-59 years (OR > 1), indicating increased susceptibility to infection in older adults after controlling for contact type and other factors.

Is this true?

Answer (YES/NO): YES